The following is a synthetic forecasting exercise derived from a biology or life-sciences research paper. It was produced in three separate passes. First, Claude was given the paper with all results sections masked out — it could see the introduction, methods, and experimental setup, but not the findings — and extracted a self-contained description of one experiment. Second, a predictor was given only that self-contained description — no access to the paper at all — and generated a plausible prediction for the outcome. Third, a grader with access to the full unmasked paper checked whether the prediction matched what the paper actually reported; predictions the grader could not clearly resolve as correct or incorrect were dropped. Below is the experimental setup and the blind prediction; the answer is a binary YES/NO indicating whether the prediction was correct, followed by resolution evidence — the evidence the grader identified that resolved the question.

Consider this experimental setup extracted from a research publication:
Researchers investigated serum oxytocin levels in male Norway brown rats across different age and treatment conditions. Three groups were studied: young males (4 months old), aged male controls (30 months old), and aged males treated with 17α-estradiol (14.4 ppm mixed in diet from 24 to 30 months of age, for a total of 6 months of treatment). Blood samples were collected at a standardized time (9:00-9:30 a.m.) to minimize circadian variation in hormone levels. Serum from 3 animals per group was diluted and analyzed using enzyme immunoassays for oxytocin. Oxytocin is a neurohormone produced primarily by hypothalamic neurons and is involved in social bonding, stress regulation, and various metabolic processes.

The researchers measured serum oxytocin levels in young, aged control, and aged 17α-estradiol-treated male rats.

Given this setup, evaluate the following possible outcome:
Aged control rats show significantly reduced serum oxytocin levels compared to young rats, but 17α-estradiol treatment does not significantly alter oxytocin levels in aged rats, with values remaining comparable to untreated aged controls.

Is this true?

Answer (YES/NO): NO